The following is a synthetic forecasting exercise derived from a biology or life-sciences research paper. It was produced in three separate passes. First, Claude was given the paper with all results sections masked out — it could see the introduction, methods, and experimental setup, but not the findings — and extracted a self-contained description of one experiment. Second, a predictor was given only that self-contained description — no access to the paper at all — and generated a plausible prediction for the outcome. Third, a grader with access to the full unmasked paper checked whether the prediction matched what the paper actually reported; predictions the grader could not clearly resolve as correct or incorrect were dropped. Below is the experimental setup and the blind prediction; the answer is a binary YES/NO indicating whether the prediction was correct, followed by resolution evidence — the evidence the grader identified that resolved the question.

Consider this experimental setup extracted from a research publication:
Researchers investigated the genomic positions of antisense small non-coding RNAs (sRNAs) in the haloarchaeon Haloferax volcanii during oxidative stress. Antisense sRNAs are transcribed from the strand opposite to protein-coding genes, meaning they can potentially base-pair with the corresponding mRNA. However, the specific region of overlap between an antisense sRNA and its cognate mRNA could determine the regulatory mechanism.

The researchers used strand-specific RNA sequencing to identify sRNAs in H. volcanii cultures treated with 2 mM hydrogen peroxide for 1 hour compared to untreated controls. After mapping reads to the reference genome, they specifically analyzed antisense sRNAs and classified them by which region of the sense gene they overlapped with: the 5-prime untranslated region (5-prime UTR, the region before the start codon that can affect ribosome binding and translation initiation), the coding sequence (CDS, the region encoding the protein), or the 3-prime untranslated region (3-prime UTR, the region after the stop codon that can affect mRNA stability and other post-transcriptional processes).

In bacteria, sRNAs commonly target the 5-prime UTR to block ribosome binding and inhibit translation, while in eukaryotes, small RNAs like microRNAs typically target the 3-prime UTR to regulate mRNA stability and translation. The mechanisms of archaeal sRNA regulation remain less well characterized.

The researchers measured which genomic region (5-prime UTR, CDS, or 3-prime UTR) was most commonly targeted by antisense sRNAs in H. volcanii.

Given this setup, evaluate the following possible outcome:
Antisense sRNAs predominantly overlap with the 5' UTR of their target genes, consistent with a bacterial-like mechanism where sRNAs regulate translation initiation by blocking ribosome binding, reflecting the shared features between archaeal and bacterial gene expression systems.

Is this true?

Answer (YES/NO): NO